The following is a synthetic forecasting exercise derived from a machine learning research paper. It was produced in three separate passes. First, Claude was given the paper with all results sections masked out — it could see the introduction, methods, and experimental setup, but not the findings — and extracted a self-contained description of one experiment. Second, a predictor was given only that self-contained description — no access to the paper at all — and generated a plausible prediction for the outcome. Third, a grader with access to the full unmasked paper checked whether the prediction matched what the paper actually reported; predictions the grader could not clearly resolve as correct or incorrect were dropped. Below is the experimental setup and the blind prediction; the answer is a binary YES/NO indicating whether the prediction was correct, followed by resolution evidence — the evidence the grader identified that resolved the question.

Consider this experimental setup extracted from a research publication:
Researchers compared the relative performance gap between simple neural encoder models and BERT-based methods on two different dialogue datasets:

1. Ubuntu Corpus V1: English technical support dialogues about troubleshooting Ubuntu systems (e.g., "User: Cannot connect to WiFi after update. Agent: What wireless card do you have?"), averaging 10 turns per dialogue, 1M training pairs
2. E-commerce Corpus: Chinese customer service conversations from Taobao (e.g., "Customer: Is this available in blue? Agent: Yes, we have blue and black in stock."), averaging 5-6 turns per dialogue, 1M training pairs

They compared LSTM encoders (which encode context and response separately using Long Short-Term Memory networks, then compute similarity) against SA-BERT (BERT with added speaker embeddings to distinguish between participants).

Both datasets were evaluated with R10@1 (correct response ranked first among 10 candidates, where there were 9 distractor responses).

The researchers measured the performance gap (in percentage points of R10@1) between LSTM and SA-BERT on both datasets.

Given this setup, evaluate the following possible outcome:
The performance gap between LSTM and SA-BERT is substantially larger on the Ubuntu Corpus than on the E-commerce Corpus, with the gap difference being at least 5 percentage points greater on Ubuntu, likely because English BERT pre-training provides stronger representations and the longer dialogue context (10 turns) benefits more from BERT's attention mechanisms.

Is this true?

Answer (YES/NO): NO